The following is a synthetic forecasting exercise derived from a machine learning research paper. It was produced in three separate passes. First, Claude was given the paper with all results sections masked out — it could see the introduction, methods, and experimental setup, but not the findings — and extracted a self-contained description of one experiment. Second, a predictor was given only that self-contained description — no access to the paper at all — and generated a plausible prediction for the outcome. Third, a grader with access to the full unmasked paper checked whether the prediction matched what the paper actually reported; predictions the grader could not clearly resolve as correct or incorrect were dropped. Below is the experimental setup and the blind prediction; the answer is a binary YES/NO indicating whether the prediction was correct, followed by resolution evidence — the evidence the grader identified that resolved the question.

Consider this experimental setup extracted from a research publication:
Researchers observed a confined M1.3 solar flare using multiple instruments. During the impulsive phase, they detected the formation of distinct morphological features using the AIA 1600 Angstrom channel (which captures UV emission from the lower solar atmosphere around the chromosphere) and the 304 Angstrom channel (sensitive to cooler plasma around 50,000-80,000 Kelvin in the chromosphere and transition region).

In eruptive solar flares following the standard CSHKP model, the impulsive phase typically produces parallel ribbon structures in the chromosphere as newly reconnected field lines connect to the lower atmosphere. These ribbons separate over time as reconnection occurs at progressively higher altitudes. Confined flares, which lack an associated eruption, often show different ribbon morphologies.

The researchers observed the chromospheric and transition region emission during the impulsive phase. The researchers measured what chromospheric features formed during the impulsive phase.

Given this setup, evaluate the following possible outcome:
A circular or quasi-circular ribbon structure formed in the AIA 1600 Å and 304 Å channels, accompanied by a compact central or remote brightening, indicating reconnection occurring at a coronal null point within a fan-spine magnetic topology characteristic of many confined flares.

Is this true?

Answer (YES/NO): NO